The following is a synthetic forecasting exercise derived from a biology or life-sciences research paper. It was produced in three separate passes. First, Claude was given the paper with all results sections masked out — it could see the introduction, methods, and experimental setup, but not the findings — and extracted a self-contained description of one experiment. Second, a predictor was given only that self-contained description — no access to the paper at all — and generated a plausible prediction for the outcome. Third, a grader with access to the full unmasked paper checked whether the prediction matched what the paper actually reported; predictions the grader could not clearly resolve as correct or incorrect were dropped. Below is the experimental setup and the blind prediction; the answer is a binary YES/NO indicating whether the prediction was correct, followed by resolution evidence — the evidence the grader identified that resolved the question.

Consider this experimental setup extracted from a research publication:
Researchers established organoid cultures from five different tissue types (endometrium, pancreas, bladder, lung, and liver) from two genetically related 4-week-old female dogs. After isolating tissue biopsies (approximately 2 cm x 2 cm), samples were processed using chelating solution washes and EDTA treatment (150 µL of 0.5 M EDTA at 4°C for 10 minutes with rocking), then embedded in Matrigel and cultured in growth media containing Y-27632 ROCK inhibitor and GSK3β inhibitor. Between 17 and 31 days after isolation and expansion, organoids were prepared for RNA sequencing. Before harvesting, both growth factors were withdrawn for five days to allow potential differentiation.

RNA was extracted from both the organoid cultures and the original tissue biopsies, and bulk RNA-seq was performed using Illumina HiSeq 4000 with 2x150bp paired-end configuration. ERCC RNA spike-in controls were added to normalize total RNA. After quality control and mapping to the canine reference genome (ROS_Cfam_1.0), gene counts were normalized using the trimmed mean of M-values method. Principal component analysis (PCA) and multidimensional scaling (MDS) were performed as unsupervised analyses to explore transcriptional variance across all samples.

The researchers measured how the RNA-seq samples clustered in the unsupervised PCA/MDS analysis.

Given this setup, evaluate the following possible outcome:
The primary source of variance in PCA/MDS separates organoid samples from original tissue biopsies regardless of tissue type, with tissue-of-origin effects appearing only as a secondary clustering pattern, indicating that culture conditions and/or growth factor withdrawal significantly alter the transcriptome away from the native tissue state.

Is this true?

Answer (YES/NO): YES